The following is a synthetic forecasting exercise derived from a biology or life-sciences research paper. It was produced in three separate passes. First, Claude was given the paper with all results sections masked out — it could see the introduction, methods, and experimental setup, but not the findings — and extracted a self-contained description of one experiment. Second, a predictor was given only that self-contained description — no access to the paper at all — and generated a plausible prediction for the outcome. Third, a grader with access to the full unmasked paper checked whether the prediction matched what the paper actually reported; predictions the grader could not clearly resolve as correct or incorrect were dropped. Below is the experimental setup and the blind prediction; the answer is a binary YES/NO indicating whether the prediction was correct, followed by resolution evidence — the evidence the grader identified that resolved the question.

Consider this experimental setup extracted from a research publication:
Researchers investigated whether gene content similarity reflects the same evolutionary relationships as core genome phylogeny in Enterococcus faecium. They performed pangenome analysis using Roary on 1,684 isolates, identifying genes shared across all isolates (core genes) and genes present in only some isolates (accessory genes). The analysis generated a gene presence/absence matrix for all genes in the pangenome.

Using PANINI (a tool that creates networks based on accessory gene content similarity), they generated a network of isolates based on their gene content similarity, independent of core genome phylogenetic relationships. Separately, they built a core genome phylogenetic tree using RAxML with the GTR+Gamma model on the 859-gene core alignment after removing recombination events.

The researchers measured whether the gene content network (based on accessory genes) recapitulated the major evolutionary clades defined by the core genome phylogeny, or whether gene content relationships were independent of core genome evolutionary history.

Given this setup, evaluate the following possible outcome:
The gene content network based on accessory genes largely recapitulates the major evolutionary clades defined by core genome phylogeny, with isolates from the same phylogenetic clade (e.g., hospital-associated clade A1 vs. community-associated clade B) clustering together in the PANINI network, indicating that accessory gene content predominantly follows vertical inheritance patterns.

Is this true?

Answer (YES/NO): YES